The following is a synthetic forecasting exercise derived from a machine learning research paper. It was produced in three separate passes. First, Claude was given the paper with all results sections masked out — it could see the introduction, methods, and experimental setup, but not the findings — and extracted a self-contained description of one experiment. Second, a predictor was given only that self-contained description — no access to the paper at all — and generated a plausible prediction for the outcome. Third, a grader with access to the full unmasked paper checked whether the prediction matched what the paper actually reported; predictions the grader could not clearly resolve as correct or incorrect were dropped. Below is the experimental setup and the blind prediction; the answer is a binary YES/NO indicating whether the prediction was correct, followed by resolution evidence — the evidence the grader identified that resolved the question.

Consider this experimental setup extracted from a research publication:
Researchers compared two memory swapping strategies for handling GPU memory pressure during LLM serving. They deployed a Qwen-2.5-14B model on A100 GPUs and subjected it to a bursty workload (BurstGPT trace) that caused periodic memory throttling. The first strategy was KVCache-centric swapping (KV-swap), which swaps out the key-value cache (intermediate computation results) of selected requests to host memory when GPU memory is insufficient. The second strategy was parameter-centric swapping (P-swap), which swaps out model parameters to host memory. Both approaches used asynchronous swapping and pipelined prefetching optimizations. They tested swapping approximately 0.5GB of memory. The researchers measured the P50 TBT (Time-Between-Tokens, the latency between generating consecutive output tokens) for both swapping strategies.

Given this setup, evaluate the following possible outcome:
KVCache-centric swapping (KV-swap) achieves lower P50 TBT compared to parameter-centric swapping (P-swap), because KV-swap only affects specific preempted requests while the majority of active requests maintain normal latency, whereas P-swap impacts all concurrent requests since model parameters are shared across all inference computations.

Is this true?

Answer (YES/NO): YES